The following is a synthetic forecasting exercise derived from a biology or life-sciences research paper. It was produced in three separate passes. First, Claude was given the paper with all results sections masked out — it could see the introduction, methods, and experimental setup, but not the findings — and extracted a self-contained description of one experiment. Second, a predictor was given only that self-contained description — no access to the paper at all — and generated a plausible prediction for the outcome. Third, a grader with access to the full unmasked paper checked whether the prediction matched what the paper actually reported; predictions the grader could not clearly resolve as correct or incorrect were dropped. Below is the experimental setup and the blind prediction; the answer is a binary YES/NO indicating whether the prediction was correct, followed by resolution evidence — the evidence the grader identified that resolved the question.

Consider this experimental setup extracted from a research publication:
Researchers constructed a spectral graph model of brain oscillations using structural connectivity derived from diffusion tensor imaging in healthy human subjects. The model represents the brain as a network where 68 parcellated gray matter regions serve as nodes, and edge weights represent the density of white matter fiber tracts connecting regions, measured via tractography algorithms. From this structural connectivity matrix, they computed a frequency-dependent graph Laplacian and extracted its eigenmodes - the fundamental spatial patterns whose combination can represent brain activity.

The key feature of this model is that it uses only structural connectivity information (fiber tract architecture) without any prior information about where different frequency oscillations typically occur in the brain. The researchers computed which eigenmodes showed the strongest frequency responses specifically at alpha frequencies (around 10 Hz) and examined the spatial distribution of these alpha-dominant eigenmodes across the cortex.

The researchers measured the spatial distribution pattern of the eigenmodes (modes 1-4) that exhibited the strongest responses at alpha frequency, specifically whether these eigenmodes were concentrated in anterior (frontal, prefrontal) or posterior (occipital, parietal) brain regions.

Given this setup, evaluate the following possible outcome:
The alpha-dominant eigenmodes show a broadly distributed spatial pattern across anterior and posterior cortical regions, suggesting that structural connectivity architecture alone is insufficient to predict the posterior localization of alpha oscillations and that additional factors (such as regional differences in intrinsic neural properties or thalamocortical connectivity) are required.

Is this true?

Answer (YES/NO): NO